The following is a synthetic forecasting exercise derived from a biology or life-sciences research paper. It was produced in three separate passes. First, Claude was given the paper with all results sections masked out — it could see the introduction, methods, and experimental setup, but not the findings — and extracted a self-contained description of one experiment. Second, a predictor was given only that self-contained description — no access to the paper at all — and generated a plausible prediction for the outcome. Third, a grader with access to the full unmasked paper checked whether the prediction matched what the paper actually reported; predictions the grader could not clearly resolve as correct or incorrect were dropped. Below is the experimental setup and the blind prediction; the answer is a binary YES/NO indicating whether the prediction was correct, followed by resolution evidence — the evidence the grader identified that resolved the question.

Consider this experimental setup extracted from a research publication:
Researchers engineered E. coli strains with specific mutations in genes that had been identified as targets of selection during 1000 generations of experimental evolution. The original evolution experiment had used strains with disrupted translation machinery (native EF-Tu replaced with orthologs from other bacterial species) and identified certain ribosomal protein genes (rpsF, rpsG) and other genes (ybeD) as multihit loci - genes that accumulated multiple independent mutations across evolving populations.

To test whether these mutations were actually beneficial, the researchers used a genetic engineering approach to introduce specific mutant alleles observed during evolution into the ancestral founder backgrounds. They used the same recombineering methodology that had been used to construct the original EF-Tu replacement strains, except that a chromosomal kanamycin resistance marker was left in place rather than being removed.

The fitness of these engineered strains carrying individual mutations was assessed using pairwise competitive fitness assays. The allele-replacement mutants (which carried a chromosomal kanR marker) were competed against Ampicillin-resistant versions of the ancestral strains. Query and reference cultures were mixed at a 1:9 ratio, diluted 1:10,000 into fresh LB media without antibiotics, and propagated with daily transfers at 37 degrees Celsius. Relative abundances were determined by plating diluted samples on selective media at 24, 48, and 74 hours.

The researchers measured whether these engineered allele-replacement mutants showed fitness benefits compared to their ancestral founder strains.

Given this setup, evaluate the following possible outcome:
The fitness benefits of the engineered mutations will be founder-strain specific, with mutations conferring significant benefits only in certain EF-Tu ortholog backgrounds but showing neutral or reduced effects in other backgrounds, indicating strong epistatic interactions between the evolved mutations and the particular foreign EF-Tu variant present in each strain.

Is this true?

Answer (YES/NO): YES